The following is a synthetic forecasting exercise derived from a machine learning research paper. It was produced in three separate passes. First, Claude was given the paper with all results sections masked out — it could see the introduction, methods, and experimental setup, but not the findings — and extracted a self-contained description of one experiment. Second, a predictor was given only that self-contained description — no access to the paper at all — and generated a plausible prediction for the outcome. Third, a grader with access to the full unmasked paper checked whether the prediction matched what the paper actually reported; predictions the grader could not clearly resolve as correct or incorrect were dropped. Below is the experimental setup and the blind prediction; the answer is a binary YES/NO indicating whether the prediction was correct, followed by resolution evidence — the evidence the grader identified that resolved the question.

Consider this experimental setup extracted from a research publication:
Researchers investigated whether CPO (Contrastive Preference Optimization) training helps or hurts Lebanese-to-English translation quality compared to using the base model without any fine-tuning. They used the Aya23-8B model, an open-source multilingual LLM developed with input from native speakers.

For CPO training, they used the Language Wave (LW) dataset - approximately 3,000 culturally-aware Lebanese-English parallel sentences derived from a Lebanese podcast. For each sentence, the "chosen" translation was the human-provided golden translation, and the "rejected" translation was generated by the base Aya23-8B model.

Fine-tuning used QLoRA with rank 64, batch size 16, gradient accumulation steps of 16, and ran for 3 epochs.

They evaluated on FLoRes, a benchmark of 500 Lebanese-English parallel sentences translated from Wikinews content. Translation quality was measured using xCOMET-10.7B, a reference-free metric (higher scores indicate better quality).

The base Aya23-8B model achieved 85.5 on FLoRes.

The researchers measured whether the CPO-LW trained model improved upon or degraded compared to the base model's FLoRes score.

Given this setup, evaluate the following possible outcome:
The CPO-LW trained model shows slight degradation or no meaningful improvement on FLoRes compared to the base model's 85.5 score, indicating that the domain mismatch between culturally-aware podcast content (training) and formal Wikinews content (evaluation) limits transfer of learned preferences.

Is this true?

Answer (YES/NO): NO